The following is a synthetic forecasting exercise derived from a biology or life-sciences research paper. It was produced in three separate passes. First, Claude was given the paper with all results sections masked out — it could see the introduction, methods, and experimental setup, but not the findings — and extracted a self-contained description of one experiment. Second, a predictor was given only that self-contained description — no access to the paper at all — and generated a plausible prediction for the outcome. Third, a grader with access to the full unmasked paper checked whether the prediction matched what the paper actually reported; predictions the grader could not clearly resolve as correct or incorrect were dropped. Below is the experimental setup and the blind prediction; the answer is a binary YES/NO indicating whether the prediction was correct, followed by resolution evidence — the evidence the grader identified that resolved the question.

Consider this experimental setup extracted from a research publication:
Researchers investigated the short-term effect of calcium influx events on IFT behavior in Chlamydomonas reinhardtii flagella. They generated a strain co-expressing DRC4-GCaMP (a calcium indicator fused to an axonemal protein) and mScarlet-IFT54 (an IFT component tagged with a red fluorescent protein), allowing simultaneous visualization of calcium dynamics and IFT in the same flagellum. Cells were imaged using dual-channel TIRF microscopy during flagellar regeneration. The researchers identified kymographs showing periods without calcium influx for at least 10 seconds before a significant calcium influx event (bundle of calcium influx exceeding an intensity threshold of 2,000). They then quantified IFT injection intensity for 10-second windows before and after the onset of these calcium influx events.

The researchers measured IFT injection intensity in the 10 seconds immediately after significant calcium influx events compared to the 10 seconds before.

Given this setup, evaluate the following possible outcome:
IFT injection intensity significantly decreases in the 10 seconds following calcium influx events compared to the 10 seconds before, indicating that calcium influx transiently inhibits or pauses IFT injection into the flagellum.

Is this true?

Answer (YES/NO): NO